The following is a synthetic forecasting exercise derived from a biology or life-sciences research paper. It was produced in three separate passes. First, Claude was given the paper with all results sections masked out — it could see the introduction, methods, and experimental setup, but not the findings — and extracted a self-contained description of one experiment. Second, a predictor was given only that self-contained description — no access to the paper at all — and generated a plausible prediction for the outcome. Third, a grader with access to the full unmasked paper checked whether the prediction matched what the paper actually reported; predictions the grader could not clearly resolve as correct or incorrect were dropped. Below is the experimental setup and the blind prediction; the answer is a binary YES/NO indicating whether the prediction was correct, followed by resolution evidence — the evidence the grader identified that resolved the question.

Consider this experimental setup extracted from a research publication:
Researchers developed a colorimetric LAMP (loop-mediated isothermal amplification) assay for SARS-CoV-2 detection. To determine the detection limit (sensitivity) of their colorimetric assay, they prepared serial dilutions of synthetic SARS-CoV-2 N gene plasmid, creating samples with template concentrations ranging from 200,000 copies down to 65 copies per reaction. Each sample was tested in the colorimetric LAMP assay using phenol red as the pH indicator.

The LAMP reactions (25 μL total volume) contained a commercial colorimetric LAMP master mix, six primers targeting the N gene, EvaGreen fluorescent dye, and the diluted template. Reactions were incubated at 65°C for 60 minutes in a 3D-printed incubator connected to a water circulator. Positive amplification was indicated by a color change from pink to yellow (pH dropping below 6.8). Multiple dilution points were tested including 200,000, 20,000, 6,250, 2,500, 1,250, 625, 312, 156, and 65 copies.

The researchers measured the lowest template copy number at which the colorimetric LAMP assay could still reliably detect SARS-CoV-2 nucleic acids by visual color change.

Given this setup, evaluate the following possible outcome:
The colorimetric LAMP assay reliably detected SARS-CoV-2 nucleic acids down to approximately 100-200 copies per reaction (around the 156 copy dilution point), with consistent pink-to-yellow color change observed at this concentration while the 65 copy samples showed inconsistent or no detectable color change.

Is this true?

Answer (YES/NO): NO